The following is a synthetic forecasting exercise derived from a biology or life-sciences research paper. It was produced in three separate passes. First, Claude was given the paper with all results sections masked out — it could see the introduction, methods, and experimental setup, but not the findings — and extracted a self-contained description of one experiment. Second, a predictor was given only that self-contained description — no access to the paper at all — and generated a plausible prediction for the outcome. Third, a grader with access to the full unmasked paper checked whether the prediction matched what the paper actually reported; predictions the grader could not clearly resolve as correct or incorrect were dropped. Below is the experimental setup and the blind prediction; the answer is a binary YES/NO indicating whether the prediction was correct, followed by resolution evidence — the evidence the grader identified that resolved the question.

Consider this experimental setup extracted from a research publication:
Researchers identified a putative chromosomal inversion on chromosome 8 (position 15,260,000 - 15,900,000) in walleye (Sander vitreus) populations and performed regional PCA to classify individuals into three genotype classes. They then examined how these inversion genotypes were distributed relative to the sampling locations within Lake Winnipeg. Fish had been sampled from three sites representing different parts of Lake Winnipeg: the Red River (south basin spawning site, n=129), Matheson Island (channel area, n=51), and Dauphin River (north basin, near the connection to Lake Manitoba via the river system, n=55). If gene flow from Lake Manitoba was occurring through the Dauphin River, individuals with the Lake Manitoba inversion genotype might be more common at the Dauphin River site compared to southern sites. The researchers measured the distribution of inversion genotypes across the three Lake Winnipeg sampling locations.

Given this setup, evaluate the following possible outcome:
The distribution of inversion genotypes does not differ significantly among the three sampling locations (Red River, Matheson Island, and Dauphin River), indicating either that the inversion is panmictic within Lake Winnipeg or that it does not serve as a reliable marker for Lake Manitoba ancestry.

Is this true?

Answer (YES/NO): NO